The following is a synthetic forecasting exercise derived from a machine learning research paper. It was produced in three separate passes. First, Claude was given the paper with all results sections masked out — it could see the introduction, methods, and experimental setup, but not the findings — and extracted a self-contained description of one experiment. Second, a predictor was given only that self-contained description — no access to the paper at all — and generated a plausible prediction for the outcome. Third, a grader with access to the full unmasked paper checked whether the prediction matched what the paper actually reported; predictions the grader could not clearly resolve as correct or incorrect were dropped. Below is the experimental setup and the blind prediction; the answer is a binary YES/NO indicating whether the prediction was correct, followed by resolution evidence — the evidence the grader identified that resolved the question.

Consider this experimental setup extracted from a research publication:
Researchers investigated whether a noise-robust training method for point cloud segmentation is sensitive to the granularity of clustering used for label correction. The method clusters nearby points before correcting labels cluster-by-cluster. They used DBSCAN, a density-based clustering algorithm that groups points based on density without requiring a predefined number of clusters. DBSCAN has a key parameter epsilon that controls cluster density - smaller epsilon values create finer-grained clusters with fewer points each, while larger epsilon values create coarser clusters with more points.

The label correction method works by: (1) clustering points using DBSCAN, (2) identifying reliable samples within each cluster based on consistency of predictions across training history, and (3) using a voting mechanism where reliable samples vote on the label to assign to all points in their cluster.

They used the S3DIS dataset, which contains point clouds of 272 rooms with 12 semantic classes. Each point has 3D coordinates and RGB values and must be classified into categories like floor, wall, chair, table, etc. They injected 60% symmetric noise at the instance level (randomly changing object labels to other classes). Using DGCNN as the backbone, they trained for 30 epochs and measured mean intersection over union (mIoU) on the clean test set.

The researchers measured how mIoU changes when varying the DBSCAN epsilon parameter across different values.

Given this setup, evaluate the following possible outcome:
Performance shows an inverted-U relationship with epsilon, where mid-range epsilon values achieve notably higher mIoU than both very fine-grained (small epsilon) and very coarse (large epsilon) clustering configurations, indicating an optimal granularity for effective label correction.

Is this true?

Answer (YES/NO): NO